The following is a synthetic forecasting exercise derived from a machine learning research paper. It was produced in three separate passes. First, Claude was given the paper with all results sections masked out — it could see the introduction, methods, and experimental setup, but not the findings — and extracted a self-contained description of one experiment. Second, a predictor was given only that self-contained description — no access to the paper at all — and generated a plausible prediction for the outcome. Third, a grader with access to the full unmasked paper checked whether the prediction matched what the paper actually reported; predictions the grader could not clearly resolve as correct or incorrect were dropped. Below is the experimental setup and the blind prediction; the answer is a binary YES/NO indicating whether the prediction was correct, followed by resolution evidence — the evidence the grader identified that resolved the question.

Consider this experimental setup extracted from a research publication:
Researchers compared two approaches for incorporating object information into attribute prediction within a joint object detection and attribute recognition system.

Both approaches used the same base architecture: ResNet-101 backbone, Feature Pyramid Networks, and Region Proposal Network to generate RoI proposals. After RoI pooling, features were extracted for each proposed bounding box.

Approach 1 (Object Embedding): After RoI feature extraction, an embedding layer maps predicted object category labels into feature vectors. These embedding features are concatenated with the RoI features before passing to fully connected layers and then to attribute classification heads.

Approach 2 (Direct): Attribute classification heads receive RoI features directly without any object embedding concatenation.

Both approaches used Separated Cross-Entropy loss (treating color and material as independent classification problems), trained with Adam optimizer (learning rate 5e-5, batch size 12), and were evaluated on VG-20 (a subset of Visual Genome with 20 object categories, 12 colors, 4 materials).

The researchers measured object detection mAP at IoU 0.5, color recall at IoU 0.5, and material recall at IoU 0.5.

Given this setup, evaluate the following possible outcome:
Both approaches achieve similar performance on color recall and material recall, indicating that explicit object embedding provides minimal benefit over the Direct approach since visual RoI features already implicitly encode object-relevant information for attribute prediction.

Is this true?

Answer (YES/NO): NO